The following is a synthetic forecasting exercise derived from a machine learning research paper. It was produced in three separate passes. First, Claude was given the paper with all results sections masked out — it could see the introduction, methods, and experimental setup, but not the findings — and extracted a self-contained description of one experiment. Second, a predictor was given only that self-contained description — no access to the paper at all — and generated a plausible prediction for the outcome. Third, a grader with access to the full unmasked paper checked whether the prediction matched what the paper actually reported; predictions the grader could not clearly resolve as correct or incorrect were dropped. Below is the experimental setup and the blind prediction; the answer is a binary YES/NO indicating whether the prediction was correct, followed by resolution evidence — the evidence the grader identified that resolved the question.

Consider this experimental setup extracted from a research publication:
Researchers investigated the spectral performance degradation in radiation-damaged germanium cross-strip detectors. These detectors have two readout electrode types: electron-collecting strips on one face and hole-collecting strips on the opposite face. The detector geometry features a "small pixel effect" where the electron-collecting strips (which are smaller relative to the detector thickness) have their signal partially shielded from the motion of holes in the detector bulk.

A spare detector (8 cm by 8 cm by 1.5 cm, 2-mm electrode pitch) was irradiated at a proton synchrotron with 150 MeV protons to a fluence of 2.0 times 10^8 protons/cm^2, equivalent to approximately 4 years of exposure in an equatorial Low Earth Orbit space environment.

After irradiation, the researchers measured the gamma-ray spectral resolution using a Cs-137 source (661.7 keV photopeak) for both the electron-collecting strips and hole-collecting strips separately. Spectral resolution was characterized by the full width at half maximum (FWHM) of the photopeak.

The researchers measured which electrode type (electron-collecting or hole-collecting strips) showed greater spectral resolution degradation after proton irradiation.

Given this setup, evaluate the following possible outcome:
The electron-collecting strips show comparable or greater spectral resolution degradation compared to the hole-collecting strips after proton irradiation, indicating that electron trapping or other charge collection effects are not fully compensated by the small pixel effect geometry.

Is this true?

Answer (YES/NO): NO